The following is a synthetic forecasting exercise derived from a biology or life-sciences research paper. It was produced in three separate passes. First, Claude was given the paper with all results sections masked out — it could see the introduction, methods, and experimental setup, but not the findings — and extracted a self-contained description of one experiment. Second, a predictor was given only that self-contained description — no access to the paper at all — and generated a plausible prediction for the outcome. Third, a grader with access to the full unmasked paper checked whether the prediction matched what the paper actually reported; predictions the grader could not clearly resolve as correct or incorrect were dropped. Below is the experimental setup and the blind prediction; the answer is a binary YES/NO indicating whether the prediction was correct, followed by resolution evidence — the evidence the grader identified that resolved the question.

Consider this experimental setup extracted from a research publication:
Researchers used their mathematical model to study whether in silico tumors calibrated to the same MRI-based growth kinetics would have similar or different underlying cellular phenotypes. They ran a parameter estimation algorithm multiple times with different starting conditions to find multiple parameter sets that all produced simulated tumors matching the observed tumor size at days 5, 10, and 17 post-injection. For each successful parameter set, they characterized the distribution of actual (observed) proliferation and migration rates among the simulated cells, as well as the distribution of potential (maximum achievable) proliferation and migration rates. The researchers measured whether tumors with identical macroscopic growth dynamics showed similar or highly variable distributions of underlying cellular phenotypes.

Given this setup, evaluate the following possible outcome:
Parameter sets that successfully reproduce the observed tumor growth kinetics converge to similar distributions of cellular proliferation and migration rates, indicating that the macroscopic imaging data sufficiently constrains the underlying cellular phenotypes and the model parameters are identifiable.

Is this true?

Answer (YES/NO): NO